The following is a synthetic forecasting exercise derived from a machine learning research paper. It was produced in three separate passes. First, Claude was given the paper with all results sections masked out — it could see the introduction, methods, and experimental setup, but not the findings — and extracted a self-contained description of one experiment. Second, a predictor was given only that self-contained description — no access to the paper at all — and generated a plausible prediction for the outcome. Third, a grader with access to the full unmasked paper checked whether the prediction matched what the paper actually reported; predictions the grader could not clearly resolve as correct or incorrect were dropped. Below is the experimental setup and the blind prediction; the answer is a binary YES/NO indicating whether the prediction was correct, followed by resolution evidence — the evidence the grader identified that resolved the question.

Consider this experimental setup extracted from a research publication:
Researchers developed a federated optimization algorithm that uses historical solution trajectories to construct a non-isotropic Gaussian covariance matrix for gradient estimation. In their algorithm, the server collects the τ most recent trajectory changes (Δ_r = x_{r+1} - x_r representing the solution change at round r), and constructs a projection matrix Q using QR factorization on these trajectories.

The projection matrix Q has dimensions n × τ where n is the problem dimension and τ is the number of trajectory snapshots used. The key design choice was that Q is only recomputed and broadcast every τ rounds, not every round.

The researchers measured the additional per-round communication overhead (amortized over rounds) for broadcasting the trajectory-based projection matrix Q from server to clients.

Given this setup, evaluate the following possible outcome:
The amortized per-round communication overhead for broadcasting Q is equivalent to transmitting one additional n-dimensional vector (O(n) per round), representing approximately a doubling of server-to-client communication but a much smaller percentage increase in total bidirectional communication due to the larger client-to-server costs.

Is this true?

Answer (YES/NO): NO